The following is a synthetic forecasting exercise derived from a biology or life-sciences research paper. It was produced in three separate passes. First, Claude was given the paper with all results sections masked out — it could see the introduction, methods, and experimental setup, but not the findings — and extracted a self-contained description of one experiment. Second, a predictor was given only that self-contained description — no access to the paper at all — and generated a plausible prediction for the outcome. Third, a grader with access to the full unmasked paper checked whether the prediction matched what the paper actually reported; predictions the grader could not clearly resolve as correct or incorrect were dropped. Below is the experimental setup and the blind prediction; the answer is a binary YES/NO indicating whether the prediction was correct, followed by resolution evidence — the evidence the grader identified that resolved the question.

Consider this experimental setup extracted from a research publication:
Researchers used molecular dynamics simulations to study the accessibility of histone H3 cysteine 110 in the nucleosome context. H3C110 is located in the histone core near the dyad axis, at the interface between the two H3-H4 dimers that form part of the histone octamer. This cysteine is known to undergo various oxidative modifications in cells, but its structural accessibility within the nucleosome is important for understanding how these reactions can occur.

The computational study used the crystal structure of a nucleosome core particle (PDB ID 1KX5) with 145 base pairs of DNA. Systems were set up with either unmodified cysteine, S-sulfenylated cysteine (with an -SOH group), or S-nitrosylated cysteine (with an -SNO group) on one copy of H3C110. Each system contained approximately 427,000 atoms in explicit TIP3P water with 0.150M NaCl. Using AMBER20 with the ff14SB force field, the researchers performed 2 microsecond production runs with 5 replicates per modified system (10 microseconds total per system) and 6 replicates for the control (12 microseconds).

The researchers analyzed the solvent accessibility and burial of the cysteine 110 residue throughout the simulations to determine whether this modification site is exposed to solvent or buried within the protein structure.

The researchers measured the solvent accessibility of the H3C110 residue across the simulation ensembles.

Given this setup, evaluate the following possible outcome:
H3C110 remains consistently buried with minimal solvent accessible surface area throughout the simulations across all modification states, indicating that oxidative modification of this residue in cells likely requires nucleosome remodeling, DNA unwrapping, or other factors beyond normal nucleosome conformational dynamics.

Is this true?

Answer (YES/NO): YES